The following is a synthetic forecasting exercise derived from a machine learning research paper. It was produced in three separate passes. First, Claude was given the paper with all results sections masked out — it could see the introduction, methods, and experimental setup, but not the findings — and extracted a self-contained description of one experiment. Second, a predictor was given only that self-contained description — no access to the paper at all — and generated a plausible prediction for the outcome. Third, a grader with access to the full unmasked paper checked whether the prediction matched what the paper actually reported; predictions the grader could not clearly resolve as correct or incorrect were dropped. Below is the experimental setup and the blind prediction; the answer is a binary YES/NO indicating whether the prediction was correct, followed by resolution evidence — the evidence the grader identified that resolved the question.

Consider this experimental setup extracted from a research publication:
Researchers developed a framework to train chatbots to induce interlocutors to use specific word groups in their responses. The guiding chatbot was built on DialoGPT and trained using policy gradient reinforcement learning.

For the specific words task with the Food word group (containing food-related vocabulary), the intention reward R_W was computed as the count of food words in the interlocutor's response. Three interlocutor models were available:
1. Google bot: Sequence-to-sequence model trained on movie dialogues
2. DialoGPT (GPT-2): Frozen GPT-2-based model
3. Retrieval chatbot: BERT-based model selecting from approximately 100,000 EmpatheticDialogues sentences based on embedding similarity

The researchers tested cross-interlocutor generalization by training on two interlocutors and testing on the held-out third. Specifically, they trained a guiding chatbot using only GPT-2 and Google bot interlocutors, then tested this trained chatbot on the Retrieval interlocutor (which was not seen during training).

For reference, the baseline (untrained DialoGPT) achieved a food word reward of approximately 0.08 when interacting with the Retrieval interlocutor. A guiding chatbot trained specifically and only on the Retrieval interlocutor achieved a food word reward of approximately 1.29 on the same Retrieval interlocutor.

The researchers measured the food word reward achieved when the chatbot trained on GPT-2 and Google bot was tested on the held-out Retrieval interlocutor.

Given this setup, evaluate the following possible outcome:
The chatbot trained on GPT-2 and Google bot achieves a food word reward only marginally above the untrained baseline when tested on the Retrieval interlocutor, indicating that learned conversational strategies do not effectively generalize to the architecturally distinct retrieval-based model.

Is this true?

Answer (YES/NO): YES